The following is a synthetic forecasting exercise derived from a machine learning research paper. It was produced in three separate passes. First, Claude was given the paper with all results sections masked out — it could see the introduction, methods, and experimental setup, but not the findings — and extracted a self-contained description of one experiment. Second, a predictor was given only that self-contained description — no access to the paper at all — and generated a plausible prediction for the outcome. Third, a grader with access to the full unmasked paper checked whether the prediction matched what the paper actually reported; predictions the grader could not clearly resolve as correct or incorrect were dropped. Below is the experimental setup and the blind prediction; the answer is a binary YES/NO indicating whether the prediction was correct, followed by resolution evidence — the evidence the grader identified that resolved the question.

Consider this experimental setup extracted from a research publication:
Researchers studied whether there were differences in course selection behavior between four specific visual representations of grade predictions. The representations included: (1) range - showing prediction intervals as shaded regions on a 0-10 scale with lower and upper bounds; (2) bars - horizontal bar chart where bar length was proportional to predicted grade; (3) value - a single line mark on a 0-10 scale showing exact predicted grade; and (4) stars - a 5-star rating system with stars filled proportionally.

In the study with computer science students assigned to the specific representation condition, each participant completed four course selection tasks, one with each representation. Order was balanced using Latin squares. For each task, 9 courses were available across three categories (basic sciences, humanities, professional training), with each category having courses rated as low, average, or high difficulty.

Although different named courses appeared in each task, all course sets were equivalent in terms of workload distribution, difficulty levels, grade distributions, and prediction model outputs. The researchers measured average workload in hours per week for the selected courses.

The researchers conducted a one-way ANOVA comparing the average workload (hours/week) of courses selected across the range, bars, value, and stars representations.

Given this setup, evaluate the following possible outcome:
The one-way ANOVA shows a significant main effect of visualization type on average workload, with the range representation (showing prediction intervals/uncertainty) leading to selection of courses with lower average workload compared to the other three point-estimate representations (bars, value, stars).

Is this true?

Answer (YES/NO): NO